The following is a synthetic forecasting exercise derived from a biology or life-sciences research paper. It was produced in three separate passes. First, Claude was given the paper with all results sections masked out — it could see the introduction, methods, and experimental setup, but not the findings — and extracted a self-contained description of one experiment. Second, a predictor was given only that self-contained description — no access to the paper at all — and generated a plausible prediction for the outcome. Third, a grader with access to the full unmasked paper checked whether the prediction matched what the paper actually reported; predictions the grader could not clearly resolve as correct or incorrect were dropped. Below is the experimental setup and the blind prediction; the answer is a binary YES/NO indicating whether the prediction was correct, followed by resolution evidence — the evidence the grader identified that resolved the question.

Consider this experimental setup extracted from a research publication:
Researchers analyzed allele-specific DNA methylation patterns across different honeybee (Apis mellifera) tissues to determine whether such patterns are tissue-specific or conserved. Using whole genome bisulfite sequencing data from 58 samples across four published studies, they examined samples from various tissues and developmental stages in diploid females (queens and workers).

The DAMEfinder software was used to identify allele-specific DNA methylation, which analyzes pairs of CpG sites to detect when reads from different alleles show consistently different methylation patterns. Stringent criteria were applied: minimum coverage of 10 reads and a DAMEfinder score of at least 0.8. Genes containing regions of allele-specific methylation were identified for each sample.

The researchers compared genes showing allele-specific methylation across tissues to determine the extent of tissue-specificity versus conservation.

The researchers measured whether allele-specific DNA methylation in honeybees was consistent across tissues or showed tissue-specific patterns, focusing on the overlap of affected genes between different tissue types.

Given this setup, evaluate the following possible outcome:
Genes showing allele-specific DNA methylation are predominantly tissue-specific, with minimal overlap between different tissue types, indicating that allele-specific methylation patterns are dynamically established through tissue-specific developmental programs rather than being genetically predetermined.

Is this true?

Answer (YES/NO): NO